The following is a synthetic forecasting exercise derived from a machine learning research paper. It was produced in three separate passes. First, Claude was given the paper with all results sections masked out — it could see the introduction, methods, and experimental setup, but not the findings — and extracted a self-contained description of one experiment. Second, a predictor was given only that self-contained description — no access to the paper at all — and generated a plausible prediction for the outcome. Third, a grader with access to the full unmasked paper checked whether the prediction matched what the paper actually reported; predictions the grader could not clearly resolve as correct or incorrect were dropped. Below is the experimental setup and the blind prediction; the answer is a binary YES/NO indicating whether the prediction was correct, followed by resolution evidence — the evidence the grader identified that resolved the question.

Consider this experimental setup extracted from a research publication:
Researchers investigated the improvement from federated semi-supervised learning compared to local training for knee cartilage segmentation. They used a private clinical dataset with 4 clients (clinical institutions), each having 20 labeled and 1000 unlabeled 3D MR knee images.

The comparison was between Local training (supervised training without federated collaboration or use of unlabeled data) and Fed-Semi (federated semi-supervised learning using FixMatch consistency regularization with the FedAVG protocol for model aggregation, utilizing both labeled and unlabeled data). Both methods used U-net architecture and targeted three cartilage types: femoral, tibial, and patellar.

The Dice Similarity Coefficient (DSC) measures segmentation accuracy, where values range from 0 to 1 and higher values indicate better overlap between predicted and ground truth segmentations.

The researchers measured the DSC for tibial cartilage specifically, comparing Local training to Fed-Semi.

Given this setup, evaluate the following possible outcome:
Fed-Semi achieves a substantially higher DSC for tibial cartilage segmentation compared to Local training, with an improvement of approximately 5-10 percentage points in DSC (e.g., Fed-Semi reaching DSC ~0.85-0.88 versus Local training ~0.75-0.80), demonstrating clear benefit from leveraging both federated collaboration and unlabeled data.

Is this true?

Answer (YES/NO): NO